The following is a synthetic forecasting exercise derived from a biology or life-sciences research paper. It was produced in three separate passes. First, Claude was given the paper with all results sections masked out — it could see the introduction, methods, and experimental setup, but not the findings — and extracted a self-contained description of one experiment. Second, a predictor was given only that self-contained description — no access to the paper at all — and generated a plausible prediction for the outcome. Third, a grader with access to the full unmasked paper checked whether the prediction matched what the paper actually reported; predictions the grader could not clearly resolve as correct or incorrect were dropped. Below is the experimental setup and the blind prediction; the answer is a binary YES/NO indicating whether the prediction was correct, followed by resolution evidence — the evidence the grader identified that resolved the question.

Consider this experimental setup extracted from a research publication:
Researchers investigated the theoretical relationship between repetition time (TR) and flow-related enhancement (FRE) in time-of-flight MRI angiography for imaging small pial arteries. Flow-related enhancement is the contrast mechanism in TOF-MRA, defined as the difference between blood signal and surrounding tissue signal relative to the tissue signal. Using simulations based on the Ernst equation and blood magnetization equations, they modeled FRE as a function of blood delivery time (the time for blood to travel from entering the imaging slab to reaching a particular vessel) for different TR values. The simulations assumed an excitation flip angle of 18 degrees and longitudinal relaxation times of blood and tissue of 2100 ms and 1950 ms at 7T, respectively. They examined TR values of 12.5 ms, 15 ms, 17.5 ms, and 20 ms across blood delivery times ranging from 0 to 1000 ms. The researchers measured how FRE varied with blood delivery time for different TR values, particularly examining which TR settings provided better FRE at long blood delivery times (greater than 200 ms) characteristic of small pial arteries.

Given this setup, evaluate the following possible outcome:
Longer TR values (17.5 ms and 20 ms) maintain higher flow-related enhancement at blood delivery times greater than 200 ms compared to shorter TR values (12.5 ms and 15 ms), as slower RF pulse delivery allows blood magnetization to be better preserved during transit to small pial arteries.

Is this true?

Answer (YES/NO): YES